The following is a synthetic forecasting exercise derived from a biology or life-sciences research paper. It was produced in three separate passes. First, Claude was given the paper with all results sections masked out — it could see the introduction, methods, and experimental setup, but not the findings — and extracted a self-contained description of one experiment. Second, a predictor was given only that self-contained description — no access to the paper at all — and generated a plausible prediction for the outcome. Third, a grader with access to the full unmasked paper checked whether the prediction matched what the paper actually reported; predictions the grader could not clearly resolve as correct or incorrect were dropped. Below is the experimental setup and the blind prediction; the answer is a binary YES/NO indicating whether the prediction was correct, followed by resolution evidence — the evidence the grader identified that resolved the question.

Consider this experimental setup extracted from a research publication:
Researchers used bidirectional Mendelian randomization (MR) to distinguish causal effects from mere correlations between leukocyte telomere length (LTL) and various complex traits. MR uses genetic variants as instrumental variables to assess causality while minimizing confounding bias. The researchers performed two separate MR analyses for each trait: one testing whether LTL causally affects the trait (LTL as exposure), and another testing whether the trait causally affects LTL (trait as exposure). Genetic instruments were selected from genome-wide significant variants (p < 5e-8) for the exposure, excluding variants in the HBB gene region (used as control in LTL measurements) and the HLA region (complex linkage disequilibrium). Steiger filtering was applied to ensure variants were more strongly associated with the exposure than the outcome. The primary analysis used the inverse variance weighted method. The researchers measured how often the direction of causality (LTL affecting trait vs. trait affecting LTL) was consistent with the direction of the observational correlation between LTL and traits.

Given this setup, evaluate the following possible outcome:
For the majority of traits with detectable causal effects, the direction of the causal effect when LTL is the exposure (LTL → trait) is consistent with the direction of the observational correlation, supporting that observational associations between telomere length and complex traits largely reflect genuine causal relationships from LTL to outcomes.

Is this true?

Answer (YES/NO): YES